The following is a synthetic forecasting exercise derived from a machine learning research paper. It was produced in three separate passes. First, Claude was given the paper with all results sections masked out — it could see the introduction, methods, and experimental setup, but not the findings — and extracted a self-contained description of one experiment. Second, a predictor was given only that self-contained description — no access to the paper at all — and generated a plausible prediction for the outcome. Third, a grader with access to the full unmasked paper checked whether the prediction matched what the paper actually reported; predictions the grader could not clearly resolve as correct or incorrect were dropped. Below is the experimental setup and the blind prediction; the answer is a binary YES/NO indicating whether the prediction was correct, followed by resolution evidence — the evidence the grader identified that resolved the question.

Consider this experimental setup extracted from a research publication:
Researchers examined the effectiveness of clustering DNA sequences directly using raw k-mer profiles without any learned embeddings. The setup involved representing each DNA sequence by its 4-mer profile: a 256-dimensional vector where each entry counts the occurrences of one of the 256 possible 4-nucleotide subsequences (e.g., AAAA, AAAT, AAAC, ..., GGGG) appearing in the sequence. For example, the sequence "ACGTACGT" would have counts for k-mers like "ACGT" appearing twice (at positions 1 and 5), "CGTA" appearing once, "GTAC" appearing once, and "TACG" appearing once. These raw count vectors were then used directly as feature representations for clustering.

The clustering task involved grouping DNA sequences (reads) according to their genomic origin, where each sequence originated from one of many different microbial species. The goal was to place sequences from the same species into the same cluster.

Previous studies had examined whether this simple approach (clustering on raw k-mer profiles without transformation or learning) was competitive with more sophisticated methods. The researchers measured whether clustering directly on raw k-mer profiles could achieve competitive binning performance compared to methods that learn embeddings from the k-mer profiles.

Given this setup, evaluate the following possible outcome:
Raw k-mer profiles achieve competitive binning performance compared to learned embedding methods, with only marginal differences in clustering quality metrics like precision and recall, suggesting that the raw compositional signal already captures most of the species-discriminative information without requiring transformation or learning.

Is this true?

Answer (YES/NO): NO